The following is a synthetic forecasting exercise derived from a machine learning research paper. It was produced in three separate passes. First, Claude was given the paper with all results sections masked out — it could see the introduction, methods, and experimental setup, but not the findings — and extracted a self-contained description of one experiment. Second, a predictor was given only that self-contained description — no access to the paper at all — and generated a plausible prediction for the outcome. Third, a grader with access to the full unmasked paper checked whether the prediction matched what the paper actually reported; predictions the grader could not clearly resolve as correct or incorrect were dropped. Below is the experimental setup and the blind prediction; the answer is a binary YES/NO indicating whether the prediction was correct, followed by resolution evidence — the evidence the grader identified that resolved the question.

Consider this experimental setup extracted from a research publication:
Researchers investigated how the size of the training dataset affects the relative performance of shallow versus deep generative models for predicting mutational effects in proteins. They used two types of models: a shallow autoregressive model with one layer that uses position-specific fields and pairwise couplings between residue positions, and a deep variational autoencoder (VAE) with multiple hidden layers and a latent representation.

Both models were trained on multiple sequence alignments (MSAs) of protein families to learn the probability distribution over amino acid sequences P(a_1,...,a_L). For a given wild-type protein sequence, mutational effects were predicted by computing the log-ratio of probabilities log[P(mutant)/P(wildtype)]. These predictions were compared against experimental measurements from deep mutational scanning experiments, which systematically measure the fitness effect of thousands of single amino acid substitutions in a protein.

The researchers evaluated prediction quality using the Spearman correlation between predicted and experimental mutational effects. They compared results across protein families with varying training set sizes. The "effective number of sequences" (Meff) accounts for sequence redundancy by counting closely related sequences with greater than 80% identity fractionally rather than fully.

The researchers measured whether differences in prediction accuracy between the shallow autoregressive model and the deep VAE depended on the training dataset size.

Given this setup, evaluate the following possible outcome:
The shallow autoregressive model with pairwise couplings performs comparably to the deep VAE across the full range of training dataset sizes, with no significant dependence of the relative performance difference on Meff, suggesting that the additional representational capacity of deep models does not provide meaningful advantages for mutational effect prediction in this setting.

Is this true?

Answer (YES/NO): NO